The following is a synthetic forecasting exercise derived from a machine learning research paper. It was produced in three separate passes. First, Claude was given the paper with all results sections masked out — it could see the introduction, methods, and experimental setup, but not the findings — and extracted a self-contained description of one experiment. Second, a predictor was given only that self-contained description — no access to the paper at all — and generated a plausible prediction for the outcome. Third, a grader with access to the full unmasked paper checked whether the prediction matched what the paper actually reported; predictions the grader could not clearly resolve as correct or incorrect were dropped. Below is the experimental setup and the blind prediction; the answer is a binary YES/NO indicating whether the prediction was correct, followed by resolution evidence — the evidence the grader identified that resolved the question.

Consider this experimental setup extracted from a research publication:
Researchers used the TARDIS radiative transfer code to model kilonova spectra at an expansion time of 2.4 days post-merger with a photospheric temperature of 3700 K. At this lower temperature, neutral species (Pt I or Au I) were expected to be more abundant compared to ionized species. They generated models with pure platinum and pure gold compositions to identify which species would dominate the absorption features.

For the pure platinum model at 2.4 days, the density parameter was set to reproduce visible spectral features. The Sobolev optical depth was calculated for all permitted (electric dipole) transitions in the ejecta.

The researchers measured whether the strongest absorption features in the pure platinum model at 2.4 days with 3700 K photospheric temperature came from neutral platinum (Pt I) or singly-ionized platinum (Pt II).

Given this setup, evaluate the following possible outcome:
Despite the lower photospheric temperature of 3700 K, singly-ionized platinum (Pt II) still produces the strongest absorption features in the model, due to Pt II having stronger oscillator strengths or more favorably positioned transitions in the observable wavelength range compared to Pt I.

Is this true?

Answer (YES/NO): NO